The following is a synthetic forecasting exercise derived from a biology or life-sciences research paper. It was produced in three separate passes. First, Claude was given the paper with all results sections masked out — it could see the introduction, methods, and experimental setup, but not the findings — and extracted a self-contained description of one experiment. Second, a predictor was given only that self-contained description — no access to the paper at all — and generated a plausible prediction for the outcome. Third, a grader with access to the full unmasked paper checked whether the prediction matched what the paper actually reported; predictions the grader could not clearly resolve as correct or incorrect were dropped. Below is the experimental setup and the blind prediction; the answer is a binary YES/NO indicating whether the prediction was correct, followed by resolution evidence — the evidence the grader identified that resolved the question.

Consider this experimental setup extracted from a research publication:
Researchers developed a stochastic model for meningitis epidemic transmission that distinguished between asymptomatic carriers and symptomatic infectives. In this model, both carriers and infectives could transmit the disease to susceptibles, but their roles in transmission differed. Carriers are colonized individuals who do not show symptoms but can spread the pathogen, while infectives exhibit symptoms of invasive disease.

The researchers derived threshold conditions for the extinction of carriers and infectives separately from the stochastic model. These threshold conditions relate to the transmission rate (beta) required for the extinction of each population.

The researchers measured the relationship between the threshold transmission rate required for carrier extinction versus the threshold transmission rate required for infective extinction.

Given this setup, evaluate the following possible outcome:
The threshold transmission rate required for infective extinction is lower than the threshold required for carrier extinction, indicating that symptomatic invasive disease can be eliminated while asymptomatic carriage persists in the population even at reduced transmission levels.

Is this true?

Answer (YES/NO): NO